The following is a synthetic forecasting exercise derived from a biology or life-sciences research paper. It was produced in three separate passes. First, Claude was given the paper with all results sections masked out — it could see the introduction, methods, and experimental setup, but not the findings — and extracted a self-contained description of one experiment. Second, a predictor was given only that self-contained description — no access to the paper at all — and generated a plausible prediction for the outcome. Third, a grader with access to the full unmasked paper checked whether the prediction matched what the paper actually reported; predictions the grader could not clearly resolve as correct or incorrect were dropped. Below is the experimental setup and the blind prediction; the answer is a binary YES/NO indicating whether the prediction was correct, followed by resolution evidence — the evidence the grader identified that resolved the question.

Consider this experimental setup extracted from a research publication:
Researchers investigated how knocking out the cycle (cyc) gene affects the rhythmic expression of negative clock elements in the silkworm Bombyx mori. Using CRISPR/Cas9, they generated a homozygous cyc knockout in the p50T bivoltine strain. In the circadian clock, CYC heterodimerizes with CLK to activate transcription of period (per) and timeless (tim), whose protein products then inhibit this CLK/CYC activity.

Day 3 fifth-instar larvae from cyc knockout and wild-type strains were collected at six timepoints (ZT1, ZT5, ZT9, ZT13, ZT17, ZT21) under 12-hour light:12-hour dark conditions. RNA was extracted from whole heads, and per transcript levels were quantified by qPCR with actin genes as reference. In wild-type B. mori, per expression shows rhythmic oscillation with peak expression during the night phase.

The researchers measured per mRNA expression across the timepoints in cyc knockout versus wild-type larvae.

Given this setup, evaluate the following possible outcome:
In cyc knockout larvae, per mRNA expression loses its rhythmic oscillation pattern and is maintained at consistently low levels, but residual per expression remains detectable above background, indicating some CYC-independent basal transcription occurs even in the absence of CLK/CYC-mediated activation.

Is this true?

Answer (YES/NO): NO